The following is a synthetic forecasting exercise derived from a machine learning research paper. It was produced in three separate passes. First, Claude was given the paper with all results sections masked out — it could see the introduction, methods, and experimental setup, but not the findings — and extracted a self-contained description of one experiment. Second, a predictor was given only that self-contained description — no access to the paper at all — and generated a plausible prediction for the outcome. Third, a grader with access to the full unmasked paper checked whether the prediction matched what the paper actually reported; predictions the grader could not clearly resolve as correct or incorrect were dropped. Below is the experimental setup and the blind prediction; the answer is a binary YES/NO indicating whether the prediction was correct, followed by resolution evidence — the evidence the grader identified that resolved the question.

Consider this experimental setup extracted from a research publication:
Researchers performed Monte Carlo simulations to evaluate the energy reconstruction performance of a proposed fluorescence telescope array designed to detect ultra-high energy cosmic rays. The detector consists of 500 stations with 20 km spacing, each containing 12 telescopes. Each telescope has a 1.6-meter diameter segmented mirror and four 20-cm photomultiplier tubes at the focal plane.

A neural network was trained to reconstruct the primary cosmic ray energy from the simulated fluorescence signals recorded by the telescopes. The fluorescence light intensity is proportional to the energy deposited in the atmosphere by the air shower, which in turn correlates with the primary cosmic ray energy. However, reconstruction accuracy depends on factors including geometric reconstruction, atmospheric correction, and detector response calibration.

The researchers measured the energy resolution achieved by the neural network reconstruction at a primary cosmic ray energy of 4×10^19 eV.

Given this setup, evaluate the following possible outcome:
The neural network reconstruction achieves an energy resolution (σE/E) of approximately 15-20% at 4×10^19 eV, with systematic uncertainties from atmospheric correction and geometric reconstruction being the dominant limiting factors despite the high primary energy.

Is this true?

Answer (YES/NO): NO